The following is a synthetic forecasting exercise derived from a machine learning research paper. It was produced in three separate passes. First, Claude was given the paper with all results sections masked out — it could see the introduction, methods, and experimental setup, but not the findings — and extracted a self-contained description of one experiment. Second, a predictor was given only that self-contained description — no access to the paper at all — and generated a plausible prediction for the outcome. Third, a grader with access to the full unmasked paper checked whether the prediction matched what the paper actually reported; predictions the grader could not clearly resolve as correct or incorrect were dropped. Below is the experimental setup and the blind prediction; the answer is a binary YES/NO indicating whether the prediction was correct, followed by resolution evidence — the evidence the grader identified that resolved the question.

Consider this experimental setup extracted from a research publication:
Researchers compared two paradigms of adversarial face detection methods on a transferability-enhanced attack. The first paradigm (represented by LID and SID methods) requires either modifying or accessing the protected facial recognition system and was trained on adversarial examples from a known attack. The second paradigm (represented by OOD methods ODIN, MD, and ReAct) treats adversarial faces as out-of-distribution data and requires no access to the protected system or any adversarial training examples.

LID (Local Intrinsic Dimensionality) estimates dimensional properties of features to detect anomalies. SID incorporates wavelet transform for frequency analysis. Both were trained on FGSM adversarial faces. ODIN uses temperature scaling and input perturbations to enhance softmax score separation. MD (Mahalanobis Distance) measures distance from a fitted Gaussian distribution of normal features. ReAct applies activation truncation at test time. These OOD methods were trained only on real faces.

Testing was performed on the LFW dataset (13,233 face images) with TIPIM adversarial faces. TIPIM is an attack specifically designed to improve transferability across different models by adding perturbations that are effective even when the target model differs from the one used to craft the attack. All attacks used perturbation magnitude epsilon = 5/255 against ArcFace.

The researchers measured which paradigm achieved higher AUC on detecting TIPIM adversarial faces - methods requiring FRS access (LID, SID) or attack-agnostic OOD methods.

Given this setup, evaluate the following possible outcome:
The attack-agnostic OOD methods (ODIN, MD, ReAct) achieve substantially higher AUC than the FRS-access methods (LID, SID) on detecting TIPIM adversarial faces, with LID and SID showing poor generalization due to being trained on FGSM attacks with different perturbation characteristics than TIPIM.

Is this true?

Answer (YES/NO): NO